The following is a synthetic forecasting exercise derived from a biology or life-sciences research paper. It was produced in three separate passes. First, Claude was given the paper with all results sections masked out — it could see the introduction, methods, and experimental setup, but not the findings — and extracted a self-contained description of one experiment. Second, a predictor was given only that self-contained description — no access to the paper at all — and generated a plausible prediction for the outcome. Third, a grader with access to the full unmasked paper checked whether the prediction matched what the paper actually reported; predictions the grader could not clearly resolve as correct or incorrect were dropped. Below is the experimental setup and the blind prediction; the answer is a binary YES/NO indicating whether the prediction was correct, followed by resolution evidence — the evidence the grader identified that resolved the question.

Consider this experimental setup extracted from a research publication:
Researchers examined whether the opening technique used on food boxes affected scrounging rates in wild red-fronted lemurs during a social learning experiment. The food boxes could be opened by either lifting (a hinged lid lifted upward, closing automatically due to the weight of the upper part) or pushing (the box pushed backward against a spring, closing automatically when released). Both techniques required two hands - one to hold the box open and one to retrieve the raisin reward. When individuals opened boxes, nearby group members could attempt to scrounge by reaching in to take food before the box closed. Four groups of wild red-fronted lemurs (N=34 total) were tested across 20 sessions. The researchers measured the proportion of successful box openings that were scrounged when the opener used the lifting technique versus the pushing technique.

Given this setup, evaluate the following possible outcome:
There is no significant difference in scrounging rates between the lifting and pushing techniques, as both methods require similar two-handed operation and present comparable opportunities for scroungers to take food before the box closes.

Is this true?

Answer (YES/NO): NO